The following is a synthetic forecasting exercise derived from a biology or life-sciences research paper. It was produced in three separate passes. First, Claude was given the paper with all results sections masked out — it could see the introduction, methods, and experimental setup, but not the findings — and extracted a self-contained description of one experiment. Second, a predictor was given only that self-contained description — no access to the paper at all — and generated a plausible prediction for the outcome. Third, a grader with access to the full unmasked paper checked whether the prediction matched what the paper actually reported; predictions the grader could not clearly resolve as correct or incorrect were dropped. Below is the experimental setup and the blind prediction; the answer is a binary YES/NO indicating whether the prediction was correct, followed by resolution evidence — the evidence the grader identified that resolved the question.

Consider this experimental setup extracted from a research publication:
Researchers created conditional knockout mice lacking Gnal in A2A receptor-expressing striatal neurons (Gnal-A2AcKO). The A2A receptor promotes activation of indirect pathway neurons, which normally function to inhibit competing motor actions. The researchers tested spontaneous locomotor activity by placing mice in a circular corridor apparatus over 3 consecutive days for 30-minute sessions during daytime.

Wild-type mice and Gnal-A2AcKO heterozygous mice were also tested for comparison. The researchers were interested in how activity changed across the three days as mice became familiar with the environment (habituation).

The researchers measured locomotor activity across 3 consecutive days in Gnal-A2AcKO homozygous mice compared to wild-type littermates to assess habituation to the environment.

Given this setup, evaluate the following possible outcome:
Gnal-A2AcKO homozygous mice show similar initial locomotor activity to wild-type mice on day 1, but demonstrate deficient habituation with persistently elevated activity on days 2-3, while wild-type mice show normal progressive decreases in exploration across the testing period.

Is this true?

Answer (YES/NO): NO